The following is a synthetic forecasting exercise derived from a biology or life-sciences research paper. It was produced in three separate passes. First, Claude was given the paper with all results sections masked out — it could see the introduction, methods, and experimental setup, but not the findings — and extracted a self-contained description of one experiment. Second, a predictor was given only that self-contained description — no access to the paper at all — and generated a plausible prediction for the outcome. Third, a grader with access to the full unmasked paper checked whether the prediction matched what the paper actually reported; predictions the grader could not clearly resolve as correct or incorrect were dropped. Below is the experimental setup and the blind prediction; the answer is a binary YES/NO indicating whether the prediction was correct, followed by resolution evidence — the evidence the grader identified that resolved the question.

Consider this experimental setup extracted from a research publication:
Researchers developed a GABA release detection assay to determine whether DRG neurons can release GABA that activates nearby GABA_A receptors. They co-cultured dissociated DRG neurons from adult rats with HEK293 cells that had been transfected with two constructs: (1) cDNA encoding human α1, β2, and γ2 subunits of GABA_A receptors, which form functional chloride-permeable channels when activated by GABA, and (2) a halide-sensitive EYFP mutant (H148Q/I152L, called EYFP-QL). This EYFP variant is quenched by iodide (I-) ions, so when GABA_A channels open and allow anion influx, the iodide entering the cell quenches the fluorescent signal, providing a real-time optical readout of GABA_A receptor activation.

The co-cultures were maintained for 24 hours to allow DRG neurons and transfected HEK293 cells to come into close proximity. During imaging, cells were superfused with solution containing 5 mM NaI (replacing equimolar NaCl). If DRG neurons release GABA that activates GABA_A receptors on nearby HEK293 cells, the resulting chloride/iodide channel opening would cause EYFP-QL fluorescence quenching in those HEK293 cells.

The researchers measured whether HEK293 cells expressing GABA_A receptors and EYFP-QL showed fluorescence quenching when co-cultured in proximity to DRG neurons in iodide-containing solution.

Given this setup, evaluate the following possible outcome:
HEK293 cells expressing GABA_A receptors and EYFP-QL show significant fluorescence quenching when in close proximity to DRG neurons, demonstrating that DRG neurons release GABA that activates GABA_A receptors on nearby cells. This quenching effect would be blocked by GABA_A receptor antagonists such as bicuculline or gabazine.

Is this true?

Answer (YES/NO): YES